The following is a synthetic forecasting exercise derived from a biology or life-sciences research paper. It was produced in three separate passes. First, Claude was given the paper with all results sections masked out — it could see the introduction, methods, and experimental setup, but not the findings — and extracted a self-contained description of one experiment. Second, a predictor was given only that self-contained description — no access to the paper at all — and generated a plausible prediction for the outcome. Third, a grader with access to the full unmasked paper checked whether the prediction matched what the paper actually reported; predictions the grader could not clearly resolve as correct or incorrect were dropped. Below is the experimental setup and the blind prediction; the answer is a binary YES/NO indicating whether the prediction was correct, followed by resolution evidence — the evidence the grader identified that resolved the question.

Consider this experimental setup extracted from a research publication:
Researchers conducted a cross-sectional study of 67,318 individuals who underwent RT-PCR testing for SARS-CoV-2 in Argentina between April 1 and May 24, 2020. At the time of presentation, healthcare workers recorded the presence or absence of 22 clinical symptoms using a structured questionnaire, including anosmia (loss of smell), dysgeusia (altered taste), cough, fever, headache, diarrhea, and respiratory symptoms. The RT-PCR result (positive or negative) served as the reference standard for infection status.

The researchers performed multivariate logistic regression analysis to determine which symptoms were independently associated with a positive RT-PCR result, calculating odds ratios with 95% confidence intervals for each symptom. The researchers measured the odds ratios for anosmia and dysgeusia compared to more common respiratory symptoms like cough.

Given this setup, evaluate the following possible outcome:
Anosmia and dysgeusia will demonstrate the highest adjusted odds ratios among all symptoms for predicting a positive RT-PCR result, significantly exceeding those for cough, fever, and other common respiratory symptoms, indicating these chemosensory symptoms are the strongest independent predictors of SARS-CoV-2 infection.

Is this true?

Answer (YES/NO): YES